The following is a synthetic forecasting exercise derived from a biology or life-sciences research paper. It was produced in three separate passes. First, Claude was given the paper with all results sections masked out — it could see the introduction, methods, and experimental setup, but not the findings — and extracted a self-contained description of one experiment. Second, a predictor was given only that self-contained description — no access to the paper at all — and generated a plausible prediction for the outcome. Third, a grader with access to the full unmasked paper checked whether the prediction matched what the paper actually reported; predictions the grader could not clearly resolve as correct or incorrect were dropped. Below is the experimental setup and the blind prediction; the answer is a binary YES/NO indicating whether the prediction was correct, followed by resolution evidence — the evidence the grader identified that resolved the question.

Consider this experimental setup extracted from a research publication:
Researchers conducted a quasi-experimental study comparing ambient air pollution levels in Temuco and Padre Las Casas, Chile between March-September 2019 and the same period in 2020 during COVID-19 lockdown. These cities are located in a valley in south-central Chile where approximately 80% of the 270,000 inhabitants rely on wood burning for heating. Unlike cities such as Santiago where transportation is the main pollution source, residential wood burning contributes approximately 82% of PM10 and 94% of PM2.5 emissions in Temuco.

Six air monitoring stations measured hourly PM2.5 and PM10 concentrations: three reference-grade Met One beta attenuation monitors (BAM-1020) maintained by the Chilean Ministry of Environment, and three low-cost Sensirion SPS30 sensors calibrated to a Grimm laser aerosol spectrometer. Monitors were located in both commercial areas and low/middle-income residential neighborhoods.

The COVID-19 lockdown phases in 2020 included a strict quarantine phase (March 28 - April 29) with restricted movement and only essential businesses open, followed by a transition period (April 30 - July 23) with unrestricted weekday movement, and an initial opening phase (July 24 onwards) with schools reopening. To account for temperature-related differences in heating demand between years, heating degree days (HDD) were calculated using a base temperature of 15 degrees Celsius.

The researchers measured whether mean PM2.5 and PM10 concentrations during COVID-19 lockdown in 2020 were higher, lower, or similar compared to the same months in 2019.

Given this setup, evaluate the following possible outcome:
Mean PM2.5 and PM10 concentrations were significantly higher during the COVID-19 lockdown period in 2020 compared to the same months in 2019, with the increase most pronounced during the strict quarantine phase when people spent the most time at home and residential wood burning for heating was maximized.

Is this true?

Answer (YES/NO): NO